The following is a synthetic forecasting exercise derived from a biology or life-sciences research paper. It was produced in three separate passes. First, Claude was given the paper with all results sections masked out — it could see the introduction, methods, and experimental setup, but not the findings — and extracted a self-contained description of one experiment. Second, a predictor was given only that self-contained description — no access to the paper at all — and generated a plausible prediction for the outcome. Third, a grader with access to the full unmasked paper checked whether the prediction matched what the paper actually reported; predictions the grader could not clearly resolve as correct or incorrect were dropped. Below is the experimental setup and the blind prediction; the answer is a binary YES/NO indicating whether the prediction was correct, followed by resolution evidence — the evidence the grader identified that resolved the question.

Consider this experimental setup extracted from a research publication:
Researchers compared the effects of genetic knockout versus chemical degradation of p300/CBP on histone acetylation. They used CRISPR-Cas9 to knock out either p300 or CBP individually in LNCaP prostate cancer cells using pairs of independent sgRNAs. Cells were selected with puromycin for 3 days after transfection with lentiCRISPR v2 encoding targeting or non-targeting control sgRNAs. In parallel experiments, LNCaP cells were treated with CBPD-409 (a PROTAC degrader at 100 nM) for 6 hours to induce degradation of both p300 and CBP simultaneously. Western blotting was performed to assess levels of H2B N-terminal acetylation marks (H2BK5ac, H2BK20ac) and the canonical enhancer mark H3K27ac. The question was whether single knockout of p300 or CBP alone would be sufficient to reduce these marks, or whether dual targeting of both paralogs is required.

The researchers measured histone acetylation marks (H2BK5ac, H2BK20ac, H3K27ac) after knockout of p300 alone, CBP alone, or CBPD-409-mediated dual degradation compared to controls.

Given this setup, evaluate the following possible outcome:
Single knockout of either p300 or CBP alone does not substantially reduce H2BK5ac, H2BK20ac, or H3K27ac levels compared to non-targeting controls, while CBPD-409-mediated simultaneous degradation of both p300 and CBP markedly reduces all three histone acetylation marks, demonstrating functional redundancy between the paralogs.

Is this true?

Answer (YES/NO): NO